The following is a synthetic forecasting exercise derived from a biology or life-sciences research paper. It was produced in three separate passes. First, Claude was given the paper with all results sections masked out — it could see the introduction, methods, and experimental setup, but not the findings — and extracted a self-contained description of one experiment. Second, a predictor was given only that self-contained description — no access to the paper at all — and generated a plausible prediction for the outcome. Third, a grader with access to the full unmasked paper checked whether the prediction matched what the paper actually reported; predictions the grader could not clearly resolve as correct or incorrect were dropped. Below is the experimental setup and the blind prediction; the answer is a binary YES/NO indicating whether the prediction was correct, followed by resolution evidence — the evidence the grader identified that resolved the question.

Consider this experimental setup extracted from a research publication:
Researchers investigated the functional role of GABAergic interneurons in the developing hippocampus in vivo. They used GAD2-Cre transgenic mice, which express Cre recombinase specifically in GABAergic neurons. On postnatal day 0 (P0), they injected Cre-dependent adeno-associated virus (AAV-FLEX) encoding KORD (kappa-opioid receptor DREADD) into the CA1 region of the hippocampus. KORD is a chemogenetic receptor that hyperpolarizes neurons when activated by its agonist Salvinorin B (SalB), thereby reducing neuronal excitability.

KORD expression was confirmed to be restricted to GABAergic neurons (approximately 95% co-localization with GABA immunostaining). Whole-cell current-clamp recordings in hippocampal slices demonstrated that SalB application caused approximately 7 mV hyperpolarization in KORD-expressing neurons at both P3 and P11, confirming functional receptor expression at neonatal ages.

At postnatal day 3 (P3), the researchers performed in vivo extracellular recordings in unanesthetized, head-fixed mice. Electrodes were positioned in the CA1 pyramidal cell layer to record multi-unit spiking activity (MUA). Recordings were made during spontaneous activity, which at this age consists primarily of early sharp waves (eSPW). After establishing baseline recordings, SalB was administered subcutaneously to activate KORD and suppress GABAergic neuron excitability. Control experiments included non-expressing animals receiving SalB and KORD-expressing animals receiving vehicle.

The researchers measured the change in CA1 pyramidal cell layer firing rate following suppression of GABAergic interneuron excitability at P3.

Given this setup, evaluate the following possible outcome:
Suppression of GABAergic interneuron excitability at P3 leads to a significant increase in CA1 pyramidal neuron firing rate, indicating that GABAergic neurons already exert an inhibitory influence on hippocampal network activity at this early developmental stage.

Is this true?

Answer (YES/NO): NO